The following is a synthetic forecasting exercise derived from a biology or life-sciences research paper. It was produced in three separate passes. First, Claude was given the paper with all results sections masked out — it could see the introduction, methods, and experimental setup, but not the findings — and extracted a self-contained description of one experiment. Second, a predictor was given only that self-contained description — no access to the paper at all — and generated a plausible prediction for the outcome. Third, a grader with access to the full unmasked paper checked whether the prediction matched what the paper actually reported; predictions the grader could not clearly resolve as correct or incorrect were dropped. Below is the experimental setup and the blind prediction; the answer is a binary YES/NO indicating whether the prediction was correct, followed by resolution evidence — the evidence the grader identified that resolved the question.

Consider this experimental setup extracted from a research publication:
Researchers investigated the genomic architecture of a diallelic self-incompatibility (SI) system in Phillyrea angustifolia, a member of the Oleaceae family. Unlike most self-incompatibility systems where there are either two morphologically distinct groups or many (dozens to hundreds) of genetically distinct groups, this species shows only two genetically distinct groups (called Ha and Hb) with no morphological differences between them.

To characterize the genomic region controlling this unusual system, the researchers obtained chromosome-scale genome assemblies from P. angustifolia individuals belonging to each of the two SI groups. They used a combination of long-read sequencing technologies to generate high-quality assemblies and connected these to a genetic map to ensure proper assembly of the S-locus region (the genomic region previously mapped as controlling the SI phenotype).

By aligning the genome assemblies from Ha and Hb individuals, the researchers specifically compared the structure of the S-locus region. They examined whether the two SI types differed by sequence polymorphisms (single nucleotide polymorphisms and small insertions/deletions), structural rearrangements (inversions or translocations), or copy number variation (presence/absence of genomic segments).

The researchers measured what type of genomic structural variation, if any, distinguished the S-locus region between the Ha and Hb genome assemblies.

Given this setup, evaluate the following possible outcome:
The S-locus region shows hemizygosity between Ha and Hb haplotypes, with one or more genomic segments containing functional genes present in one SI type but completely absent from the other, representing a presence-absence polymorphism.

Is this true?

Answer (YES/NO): YES